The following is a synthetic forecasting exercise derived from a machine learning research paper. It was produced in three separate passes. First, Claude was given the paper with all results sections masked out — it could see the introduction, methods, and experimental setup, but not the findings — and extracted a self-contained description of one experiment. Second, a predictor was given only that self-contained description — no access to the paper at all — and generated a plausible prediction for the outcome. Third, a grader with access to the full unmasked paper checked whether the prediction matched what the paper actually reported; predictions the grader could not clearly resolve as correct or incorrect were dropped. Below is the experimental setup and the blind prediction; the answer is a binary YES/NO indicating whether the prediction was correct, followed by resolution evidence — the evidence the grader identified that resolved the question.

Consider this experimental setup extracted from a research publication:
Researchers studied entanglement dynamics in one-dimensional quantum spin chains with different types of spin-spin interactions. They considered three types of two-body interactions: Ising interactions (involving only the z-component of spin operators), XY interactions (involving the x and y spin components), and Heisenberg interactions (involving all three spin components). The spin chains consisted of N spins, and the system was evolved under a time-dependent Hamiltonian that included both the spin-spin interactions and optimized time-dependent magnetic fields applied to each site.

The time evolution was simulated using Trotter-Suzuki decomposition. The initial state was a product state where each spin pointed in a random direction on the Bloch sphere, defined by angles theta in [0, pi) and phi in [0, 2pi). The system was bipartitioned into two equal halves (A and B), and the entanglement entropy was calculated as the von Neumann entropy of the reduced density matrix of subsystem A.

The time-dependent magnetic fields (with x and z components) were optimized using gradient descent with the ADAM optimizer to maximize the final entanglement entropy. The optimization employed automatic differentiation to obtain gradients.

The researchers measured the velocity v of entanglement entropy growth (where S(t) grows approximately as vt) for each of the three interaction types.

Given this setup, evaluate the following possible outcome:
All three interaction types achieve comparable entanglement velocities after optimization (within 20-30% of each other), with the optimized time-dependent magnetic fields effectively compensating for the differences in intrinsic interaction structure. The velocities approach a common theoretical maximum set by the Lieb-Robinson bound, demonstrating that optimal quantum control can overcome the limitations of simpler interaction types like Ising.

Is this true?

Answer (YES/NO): NO